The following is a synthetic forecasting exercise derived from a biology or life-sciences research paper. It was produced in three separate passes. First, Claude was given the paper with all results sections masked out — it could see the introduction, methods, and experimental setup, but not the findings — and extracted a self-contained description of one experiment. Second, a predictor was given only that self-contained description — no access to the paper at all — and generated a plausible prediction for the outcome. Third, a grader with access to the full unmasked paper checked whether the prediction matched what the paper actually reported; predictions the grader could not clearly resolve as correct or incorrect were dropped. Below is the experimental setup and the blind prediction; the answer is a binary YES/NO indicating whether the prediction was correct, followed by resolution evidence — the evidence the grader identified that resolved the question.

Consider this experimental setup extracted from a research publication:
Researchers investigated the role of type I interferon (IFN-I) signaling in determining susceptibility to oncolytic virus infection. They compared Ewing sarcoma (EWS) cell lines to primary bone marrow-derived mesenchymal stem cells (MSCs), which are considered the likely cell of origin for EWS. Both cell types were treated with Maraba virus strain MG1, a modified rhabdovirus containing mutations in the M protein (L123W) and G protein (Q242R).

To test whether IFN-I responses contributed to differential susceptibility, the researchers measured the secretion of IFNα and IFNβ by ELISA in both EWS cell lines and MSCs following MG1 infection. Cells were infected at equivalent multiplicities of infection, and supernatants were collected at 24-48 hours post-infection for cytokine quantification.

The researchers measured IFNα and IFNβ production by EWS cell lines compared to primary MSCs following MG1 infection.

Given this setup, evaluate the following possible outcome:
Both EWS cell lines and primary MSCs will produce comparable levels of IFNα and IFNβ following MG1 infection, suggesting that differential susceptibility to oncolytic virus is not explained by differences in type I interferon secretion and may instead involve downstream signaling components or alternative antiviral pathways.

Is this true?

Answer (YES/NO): NO